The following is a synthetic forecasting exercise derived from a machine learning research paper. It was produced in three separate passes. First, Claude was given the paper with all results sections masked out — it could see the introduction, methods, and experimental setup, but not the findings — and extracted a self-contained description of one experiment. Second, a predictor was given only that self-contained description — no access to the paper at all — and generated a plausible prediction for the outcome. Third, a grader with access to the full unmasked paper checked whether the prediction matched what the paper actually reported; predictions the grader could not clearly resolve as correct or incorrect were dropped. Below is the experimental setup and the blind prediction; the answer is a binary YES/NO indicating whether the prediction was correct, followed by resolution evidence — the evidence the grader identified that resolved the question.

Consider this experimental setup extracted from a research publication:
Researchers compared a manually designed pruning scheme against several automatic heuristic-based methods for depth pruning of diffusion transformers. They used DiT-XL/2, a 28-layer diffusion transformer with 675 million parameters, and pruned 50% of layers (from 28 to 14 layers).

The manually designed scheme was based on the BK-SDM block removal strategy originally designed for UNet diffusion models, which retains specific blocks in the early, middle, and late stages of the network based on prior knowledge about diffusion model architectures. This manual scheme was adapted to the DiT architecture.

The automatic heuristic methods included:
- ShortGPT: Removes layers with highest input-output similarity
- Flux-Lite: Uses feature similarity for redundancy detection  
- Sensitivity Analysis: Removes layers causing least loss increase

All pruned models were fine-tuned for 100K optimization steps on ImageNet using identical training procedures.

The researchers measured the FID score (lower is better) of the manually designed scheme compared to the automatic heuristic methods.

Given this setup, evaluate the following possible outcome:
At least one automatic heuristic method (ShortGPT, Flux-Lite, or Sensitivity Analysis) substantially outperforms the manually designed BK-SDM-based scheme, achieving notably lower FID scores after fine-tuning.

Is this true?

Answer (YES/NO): NO